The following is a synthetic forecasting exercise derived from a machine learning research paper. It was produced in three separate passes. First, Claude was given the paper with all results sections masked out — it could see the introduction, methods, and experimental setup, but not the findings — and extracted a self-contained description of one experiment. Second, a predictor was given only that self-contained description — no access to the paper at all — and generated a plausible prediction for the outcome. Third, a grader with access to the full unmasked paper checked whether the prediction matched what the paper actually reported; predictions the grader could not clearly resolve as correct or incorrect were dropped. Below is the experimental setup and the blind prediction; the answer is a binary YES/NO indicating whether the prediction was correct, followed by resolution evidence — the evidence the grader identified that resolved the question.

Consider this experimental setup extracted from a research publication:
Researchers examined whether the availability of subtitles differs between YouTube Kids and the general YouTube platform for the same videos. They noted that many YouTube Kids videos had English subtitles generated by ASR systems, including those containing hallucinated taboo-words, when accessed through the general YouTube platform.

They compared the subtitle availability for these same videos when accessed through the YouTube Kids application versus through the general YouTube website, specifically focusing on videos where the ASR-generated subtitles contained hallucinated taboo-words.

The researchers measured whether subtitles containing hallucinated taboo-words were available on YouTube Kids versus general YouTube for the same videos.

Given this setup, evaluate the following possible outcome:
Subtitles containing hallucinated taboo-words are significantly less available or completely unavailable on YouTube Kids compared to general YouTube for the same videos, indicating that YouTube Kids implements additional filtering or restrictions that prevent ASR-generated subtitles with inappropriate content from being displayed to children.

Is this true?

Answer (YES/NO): YES